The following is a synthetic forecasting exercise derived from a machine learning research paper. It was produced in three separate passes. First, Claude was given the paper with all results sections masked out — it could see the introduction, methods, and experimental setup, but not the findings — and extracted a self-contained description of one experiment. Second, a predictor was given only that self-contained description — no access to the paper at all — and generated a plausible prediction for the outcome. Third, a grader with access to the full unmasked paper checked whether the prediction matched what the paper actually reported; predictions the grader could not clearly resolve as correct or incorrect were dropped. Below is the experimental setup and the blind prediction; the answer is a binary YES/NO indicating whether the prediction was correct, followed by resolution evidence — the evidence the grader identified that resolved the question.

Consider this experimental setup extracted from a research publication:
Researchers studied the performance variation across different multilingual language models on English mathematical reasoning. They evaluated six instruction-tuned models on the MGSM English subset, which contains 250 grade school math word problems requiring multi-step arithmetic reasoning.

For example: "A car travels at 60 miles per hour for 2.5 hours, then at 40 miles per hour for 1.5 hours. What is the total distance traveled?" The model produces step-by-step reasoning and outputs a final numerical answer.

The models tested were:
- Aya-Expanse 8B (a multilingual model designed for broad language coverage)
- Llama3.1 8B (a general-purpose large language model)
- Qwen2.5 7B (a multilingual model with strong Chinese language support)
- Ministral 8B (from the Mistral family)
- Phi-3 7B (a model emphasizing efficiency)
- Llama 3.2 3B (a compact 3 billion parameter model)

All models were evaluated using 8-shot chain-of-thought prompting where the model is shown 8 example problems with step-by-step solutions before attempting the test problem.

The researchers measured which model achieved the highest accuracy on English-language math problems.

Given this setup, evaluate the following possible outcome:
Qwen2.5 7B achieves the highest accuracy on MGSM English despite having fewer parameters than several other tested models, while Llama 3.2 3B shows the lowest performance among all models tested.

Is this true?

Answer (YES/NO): NO